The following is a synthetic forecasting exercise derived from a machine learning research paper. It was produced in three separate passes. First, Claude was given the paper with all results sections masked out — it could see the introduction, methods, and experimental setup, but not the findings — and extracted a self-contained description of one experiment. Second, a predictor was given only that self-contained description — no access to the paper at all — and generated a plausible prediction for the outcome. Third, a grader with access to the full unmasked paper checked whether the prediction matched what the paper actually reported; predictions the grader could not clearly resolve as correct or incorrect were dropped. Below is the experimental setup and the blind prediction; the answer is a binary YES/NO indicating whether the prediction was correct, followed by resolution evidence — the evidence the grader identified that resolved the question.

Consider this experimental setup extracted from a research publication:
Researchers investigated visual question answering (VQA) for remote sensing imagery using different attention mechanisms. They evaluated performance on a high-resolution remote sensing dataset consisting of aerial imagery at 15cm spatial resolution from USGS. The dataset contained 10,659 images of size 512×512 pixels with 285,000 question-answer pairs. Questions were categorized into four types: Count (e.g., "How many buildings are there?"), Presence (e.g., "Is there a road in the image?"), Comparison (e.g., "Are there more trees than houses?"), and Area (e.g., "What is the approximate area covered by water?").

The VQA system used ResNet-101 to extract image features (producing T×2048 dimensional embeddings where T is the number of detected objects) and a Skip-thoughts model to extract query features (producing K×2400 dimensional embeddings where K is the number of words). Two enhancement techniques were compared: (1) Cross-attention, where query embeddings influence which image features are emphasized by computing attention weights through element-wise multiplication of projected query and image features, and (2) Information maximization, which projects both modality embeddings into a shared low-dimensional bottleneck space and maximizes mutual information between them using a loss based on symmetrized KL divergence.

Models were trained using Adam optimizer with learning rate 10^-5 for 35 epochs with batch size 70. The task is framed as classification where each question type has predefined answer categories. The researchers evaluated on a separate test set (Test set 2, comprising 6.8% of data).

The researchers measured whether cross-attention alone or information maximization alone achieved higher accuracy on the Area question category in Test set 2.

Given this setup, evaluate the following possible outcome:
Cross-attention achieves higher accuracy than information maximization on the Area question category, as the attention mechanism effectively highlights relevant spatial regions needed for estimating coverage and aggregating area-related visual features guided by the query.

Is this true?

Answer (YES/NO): NO